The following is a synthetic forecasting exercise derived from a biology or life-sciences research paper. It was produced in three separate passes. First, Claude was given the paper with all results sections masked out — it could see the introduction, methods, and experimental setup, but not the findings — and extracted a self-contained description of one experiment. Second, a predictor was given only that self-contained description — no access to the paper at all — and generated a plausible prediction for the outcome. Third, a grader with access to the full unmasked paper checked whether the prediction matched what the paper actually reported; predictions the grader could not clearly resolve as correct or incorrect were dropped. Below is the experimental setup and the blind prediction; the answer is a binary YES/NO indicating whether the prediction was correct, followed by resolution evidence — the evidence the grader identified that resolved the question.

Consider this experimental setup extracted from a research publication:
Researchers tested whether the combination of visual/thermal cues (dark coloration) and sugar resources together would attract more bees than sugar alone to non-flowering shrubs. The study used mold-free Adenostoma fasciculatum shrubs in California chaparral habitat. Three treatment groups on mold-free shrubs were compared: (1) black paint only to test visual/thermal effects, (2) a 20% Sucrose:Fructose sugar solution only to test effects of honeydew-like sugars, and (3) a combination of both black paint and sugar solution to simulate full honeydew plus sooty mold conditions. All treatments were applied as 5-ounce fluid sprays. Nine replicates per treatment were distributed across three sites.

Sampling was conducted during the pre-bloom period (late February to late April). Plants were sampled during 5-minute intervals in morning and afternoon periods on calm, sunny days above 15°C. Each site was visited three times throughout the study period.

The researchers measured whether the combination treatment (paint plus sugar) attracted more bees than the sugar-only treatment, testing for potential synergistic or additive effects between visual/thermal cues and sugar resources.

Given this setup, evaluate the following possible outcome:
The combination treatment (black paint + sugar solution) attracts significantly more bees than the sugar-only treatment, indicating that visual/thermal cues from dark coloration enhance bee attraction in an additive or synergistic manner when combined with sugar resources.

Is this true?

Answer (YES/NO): NO